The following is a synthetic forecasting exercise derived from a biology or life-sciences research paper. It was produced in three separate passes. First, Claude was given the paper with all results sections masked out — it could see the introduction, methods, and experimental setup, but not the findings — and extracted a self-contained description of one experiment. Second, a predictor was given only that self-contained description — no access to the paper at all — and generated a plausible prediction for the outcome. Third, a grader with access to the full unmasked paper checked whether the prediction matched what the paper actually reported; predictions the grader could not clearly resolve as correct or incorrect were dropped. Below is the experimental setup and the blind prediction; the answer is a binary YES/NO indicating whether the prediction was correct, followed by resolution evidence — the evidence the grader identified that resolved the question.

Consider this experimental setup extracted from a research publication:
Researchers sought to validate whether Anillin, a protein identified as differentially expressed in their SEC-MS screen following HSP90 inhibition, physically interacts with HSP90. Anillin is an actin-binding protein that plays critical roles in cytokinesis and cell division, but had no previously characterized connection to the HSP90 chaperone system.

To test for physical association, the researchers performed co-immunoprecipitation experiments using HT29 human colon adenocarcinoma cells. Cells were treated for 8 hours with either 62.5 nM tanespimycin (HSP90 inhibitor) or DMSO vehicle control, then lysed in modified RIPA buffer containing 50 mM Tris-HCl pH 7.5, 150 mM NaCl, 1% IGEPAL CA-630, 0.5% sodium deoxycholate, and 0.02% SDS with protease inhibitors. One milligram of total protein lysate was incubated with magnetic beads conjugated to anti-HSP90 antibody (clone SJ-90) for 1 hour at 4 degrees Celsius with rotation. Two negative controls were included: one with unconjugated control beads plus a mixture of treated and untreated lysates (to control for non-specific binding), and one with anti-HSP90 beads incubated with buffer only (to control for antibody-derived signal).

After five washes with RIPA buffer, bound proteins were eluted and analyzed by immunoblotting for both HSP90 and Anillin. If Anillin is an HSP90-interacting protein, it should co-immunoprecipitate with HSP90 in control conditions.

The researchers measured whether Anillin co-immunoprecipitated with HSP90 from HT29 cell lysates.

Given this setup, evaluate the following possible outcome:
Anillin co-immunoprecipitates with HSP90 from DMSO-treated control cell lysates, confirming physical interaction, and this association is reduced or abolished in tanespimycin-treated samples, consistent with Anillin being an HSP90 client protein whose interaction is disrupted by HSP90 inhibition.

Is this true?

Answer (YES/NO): NO